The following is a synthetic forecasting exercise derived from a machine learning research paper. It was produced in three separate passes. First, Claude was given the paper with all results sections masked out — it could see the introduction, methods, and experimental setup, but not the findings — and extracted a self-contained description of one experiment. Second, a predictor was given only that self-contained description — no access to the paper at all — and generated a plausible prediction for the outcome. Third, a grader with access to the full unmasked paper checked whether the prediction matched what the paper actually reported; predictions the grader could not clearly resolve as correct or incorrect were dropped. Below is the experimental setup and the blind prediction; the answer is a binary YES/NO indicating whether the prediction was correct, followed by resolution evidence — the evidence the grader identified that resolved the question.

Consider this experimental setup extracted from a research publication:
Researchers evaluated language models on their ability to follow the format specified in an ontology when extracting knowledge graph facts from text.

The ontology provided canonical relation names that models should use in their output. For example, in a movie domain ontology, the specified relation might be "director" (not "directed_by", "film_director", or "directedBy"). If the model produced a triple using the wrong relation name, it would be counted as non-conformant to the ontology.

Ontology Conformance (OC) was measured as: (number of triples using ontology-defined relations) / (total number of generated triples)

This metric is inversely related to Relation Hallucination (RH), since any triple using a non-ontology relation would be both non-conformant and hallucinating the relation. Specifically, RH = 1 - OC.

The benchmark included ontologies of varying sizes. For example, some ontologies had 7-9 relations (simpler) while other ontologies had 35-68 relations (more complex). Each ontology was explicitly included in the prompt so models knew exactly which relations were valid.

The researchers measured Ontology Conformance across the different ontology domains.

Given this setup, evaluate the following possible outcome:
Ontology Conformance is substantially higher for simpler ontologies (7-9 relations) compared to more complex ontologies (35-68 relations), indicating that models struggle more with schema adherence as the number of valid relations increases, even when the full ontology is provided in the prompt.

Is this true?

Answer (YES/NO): NO